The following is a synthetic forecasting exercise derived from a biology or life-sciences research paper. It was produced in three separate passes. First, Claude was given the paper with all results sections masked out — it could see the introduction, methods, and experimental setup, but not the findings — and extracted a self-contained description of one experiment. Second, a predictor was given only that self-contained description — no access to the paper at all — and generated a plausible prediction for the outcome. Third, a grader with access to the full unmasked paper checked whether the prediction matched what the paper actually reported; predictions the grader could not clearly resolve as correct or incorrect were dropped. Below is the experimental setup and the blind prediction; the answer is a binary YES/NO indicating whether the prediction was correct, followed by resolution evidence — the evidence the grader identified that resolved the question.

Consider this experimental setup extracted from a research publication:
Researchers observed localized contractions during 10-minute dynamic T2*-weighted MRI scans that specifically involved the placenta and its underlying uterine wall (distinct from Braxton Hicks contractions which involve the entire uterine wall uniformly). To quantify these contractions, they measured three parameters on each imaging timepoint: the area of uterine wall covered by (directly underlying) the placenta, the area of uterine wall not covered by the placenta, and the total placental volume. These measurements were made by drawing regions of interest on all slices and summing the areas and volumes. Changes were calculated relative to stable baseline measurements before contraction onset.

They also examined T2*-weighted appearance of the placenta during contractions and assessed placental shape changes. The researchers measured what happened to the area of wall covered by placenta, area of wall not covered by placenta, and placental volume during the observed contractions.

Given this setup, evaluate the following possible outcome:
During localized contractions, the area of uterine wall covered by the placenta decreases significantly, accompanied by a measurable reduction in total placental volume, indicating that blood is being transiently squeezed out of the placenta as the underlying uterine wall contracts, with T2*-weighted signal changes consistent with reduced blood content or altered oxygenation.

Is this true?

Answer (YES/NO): YES